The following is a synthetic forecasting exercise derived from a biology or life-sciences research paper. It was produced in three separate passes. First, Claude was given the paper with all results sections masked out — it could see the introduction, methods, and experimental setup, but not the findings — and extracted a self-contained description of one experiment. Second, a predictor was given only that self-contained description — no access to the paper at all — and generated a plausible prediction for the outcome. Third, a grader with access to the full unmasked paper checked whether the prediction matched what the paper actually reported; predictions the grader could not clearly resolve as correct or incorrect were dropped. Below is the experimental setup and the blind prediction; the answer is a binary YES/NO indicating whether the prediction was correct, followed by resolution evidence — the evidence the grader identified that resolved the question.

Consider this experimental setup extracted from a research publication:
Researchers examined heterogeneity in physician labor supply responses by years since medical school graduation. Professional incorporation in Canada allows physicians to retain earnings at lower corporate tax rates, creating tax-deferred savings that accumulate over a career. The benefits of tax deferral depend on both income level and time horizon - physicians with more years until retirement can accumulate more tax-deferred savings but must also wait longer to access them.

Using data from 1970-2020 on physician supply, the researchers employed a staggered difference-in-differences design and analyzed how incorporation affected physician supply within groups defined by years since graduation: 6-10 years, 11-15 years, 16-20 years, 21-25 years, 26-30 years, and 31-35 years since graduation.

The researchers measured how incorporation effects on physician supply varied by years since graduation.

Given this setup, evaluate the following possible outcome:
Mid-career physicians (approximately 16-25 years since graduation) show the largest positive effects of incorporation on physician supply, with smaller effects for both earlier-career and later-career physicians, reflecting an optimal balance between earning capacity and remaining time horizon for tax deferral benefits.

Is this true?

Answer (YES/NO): NO